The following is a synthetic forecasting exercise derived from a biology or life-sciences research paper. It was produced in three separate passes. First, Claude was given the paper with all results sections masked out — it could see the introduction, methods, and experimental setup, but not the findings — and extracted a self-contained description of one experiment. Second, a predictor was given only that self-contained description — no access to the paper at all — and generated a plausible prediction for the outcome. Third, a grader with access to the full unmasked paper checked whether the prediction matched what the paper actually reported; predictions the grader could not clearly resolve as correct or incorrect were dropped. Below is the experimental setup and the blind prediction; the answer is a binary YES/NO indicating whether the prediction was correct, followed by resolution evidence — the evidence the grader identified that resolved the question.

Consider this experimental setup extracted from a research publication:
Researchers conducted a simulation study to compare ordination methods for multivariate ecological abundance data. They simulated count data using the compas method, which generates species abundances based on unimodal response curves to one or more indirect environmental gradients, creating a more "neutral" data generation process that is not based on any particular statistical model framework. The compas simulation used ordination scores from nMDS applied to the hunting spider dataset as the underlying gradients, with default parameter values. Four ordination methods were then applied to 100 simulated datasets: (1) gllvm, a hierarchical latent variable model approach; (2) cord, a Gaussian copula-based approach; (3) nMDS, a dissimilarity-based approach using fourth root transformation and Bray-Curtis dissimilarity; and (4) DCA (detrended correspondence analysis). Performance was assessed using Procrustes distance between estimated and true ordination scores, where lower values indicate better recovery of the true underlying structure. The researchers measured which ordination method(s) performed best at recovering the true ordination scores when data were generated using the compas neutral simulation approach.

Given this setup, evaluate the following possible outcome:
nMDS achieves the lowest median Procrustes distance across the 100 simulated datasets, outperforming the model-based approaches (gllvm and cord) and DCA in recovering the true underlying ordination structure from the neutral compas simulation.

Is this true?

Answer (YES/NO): NO